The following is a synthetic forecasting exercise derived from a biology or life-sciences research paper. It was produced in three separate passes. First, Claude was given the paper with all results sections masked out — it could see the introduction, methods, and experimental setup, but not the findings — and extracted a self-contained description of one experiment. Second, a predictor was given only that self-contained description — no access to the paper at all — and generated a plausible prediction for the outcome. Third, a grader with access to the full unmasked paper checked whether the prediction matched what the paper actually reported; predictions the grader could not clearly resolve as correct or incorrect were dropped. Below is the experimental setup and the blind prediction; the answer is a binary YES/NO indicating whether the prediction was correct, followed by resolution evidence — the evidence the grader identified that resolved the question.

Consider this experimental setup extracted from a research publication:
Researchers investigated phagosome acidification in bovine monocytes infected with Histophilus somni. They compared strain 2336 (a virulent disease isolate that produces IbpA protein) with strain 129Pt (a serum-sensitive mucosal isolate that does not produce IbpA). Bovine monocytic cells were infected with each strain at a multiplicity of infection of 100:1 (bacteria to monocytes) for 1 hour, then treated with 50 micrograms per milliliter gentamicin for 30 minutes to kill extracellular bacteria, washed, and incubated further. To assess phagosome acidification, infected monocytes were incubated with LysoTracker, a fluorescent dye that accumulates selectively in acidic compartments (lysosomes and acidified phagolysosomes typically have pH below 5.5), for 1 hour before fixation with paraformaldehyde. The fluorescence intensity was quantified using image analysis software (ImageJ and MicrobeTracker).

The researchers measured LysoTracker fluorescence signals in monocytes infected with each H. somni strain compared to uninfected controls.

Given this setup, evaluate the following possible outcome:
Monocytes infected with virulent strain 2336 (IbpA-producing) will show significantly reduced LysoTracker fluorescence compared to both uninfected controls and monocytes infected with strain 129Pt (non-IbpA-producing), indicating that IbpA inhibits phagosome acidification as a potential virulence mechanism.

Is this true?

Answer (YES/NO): NO